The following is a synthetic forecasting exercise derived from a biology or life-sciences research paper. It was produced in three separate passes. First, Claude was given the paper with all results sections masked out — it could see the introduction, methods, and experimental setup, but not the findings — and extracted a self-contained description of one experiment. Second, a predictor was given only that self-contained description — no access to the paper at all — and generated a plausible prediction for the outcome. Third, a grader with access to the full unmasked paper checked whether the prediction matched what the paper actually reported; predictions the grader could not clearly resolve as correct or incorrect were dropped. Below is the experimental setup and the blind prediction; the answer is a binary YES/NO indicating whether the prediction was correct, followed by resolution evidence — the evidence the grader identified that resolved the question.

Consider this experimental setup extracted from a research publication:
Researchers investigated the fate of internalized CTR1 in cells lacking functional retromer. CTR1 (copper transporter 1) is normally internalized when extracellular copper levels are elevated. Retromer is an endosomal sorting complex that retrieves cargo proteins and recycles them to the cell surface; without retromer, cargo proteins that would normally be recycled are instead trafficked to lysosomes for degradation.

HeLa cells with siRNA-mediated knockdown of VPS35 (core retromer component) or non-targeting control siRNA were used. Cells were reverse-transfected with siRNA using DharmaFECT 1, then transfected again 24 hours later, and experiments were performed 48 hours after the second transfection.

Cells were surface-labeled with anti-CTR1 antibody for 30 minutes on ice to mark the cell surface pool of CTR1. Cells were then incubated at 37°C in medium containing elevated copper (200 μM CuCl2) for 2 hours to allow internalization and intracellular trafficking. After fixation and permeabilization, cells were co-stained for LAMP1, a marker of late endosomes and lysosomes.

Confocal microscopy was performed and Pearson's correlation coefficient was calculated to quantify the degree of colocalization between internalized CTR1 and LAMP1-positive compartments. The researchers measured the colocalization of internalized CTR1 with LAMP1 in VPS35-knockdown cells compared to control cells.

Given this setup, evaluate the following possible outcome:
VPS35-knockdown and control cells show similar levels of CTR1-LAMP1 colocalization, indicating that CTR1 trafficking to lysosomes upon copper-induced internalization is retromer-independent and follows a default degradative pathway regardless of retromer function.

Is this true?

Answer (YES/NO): NO